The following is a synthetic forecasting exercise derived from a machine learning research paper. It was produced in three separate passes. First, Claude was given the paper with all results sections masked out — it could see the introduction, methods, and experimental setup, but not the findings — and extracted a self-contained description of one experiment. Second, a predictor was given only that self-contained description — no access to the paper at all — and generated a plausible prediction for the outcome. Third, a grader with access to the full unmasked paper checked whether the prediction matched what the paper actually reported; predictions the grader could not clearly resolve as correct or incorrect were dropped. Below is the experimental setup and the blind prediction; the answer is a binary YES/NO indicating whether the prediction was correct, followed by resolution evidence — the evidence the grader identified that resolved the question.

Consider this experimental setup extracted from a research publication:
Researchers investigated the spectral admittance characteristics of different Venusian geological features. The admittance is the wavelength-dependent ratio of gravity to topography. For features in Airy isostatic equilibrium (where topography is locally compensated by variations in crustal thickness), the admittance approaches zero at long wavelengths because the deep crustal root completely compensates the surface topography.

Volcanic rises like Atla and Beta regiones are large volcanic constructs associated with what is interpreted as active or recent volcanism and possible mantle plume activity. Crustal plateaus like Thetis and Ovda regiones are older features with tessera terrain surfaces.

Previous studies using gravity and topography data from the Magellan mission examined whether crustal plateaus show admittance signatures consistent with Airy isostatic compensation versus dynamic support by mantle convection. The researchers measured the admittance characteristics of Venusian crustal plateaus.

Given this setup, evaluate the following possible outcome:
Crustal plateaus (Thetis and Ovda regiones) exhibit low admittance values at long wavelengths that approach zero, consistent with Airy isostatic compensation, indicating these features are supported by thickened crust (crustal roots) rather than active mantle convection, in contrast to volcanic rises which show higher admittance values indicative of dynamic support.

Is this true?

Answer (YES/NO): YES